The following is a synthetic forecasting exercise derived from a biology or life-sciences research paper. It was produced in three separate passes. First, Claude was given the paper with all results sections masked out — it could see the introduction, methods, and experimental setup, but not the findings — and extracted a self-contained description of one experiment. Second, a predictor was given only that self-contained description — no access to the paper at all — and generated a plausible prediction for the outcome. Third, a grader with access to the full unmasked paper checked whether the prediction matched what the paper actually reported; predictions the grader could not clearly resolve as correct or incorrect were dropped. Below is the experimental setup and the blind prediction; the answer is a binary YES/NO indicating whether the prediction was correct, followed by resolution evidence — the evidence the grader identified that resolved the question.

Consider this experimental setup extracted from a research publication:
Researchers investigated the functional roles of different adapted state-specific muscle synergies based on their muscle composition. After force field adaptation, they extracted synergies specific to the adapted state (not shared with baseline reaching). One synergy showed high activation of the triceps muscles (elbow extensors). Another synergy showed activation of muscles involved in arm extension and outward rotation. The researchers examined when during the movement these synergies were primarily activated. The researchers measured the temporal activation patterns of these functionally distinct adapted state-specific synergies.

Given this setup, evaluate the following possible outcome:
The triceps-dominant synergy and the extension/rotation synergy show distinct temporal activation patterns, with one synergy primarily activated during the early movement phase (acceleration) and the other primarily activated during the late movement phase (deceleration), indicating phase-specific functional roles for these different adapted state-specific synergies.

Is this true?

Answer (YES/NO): NO